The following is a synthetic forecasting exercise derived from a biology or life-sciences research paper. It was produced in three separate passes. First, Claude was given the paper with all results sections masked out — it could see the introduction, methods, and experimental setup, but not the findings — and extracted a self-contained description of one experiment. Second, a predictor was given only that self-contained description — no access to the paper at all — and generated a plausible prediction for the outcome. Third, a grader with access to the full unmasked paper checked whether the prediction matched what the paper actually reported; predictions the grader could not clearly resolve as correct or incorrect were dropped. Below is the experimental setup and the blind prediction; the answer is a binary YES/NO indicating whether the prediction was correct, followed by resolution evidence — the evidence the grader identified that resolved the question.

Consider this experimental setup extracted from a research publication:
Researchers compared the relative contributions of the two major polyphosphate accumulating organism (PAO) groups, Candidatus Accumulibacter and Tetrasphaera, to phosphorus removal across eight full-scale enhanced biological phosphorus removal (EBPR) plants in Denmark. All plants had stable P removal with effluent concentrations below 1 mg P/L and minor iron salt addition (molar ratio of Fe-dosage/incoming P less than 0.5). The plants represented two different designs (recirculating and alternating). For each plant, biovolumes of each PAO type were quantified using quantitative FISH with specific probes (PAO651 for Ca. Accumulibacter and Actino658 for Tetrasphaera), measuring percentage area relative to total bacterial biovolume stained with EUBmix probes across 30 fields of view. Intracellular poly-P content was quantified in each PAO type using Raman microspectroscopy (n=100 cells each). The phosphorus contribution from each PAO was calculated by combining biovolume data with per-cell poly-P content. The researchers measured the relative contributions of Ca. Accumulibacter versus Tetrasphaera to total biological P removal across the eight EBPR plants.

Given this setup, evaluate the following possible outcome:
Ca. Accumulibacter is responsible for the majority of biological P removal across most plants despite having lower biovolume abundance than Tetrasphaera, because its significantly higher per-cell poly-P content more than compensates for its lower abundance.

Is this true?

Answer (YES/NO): NO